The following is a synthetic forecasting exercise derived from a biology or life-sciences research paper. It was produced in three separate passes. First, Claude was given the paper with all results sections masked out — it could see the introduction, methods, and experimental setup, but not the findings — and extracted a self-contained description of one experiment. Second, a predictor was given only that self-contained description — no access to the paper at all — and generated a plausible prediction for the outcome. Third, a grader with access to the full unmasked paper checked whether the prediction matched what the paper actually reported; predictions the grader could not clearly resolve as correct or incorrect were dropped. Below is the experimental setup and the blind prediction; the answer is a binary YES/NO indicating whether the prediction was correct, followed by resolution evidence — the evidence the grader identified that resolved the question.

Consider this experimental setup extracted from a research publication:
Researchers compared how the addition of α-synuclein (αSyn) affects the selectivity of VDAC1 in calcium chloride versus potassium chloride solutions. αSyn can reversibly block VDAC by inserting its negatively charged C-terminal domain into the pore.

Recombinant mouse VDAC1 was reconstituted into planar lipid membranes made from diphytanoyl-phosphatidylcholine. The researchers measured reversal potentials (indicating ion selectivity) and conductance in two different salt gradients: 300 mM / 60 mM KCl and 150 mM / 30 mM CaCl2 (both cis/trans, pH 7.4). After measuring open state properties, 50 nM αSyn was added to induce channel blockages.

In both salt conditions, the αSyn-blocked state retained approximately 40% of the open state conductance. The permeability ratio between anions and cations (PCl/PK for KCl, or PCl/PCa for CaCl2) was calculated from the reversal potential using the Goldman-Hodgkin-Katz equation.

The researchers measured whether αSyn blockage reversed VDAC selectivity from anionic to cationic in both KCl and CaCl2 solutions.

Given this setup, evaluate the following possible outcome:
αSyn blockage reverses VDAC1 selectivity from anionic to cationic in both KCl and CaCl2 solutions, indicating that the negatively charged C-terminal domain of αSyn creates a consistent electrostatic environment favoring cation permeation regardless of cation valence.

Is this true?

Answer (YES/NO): YES